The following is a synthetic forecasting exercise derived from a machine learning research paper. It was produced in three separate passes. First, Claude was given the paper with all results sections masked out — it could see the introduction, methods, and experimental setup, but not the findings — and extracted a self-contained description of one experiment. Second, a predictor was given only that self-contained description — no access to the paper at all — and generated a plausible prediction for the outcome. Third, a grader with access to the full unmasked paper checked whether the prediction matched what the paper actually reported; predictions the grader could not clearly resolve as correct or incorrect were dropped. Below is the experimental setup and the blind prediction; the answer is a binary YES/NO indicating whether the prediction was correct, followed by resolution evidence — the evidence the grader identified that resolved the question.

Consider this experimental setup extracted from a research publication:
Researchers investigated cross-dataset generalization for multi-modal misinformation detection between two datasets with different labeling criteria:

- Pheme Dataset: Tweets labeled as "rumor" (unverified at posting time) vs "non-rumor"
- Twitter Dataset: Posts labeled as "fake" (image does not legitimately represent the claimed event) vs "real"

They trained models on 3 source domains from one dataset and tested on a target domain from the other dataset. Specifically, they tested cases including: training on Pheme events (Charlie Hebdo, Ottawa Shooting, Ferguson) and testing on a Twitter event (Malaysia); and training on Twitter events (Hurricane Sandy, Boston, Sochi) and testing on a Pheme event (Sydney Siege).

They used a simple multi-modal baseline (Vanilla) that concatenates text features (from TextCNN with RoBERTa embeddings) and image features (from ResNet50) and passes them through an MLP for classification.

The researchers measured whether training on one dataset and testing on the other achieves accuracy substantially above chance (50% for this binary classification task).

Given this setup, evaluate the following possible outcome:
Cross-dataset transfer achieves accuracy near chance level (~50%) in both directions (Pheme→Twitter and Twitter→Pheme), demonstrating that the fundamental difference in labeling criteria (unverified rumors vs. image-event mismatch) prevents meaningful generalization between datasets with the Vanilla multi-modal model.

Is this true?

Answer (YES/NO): NO